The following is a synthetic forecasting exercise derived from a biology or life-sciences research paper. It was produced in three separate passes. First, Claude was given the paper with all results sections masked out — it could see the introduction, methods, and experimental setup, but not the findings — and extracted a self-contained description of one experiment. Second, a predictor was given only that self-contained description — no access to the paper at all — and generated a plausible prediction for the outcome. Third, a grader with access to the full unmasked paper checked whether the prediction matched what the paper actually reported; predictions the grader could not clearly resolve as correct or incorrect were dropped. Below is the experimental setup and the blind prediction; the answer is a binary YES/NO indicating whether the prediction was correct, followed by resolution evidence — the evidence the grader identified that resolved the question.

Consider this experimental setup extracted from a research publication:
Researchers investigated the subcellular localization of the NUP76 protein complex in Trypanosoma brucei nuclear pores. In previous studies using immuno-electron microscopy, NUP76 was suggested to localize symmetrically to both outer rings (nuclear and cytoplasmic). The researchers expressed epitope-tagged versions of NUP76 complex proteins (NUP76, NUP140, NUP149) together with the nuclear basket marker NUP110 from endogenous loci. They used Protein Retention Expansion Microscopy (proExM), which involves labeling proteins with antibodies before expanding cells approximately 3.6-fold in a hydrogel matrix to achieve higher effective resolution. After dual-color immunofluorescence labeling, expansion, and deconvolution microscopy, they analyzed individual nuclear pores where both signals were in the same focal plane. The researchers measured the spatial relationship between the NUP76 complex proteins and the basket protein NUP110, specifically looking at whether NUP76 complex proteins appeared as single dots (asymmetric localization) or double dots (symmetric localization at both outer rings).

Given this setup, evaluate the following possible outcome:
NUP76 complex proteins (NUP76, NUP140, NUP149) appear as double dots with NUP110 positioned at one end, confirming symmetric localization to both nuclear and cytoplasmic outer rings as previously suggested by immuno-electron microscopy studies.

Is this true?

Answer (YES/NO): NO